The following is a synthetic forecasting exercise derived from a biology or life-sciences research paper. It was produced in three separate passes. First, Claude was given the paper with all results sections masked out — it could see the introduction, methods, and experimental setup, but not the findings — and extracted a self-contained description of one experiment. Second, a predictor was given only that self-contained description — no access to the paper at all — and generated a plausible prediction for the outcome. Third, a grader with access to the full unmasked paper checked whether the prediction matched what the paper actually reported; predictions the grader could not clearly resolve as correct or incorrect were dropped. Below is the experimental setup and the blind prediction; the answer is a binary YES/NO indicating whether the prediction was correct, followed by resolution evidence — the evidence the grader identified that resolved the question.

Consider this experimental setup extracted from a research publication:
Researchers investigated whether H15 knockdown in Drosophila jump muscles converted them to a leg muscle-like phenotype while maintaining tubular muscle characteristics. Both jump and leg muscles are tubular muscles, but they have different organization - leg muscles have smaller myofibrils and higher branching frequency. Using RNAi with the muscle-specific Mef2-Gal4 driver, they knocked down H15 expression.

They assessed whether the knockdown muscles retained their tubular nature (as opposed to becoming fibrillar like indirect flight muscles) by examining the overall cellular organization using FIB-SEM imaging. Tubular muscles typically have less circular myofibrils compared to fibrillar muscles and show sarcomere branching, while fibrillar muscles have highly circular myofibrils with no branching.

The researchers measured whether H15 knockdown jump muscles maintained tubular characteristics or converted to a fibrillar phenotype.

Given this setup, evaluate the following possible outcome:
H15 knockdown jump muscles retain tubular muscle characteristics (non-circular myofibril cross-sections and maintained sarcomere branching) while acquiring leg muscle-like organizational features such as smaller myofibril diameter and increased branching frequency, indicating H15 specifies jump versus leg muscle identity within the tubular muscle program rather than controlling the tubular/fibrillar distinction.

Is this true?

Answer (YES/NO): YES